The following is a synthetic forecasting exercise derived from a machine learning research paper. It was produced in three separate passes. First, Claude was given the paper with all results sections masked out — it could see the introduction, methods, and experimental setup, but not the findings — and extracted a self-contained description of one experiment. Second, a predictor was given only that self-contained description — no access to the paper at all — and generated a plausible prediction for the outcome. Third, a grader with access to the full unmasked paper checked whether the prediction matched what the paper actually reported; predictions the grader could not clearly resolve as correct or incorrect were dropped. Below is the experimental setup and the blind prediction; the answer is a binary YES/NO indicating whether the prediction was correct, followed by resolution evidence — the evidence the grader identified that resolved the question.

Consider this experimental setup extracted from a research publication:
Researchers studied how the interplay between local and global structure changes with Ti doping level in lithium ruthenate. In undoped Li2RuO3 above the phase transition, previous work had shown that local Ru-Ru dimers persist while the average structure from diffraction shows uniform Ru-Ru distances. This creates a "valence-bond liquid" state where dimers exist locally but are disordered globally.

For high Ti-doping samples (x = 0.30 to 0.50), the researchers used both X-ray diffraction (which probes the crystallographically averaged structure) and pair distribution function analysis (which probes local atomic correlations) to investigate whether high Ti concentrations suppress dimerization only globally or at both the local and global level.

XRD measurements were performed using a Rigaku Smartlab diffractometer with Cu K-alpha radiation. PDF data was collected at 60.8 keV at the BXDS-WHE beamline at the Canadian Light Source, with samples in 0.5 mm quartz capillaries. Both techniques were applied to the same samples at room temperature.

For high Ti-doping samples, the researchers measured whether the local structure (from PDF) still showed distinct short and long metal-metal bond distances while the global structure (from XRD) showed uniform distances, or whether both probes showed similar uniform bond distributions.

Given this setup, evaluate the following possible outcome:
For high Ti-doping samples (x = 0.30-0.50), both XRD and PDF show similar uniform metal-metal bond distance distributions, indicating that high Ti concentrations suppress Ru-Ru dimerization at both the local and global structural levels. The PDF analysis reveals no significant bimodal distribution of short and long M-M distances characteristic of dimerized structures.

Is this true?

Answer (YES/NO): NO